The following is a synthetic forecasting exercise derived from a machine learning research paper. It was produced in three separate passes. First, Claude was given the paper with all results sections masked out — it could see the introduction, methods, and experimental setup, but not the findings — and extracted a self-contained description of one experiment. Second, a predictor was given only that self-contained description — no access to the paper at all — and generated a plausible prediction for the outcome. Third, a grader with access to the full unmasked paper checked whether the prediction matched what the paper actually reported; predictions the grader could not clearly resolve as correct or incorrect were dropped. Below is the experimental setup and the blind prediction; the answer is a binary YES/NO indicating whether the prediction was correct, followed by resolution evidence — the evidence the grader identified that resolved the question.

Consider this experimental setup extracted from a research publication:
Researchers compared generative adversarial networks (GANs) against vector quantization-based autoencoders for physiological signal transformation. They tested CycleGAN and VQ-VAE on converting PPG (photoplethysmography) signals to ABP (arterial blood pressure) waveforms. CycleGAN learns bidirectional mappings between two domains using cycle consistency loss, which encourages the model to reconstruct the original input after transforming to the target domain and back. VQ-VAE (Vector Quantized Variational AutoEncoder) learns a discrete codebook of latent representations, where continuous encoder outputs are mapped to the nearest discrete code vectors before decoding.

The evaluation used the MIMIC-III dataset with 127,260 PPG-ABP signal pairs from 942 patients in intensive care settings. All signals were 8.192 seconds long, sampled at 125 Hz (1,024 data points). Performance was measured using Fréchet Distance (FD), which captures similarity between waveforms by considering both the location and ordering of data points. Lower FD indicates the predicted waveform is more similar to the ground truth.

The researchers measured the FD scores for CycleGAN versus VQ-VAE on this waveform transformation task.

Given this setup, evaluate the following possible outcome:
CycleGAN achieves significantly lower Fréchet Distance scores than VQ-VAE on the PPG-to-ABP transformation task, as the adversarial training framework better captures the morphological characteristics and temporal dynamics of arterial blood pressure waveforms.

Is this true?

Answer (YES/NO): NO